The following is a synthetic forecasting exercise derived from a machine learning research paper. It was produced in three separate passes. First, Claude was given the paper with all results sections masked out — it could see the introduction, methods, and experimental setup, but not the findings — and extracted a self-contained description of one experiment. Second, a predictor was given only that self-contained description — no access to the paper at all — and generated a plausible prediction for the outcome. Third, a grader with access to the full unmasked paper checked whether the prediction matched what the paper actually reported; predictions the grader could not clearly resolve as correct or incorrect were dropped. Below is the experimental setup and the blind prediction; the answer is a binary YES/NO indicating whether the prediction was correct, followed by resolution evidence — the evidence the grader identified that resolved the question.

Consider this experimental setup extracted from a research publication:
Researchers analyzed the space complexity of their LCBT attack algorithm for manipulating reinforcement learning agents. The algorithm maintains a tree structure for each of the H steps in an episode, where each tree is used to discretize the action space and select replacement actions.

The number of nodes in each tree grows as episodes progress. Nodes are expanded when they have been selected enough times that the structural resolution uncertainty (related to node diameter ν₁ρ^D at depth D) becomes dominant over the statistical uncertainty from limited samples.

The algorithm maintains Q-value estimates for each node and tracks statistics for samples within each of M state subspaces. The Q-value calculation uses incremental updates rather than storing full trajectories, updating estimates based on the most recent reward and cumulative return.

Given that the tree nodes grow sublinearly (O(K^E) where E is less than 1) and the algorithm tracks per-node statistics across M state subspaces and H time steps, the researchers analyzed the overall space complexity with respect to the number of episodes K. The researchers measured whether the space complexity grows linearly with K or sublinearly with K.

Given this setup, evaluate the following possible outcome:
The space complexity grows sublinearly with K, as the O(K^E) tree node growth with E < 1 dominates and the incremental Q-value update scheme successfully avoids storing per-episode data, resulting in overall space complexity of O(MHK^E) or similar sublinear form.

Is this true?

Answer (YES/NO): YES